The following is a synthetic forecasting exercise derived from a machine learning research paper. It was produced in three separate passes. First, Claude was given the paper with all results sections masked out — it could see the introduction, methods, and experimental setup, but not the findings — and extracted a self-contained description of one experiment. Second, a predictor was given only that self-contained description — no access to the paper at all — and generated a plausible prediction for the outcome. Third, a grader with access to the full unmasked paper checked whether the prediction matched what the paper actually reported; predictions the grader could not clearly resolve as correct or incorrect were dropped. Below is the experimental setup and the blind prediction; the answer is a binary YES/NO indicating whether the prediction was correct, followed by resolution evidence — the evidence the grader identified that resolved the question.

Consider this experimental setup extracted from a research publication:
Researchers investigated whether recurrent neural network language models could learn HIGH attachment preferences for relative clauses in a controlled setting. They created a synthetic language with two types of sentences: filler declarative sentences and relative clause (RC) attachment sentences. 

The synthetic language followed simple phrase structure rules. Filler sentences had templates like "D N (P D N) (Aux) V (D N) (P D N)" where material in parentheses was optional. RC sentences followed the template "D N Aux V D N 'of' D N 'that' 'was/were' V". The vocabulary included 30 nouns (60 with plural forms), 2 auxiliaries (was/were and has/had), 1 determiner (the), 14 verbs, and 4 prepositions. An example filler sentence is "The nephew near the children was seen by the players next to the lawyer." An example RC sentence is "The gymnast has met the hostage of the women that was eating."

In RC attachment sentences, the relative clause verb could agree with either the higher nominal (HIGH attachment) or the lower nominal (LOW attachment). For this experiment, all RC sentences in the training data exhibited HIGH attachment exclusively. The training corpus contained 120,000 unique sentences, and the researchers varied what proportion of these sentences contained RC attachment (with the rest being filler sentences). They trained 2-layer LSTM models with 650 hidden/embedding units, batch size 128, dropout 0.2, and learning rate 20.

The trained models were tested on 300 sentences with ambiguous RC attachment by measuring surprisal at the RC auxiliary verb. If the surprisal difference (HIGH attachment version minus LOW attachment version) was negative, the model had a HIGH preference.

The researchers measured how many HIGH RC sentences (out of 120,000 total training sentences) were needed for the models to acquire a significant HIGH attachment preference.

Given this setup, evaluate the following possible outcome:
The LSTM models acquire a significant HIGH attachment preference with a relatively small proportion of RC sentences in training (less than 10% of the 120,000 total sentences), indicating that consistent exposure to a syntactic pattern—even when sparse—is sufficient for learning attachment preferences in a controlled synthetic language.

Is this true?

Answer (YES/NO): YES